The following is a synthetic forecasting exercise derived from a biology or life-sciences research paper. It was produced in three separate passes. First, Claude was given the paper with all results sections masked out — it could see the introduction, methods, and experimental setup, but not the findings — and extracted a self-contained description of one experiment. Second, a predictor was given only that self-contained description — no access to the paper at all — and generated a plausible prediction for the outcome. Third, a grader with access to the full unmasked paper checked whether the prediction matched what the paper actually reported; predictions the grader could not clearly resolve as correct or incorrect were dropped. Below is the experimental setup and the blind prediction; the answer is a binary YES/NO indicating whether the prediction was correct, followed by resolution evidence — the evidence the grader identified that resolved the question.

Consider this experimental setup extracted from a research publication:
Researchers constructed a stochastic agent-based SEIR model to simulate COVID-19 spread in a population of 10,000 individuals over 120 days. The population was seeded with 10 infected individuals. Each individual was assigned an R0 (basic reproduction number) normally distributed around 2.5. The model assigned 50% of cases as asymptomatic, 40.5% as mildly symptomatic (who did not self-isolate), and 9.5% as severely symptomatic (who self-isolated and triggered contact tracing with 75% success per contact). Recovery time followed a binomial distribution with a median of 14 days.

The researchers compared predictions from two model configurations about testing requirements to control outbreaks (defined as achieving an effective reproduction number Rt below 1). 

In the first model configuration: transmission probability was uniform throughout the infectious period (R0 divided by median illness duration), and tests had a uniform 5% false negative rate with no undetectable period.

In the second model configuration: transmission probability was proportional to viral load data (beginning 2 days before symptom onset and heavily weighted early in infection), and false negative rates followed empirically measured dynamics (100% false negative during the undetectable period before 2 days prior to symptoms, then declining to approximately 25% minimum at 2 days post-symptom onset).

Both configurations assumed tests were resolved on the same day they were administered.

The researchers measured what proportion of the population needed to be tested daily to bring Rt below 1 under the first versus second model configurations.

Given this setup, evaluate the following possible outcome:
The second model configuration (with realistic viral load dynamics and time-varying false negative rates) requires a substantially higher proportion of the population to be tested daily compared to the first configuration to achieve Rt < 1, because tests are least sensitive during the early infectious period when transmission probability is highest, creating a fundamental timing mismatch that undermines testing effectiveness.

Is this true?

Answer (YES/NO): YES